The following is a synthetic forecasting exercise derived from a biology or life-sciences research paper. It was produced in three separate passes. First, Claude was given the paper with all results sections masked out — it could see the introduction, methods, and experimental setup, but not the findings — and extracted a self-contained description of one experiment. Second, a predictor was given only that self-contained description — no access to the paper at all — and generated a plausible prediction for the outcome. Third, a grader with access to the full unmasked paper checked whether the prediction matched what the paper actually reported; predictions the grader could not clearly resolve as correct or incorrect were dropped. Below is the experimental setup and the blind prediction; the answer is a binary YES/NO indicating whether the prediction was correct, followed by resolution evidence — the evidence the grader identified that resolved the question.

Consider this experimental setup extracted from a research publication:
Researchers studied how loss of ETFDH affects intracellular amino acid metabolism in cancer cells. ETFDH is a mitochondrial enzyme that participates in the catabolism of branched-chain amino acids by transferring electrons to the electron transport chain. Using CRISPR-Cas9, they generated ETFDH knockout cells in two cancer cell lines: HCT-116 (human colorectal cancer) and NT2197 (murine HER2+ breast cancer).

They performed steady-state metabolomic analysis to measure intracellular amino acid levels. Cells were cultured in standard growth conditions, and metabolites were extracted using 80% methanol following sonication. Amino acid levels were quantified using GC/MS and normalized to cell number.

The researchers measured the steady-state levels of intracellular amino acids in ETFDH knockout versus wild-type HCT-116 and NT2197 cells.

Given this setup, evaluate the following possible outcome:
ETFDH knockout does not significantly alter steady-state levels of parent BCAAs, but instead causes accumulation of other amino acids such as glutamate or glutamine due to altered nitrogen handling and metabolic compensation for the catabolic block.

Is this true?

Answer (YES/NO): NO